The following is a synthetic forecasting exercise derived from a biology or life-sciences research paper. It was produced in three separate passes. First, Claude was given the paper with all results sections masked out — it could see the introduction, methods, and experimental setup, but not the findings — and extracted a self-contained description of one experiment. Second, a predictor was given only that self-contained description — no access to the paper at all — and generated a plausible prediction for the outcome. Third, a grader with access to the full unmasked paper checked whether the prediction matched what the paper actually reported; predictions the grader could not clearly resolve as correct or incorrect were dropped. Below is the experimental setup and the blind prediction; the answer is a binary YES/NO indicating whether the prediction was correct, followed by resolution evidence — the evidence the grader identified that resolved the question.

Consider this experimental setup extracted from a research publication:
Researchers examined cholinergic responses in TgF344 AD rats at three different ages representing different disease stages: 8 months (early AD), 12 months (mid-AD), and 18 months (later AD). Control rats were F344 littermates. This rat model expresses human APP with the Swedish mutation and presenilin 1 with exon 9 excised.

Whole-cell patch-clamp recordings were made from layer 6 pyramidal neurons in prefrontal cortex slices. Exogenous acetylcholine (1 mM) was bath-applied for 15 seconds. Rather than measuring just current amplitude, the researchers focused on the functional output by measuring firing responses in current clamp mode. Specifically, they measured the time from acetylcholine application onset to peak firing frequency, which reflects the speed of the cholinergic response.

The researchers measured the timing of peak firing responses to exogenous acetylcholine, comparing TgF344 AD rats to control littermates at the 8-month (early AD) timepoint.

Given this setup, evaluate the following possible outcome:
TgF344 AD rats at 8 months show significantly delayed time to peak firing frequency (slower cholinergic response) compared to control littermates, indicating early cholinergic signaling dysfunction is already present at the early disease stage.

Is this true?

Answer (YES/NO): NO